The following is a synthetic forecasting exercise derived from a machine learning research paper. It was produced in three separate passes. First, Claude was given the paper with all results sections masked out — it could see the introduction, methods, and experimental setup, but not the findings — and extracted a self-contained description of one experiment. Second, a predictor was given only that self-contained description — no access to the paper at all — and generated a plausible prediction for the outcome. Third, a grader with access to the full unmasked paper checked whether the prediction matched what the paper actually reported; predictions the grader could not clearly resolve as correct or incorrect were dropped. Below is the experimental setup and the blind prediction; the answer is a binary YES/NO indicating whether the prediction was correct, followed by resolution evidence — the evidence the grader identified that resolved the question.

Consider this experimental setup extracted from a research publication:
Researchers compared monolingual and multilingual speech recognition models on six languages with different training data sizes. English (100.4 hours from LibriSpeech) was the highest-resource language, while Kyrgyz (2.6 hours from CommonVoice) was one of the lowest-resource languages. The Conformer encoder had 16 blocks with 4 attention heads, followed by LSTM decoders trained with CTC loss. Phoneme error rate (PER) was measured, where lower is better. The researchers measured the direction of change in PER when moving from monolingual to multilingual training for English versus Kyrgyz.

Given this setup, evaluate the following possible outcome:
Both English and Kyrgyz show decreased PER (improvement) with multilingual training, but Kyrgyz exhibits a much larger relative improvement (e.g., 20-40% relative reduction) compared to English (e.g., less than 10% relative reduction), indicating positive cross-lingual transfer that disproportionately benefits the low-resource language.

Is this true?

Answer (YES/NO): NO